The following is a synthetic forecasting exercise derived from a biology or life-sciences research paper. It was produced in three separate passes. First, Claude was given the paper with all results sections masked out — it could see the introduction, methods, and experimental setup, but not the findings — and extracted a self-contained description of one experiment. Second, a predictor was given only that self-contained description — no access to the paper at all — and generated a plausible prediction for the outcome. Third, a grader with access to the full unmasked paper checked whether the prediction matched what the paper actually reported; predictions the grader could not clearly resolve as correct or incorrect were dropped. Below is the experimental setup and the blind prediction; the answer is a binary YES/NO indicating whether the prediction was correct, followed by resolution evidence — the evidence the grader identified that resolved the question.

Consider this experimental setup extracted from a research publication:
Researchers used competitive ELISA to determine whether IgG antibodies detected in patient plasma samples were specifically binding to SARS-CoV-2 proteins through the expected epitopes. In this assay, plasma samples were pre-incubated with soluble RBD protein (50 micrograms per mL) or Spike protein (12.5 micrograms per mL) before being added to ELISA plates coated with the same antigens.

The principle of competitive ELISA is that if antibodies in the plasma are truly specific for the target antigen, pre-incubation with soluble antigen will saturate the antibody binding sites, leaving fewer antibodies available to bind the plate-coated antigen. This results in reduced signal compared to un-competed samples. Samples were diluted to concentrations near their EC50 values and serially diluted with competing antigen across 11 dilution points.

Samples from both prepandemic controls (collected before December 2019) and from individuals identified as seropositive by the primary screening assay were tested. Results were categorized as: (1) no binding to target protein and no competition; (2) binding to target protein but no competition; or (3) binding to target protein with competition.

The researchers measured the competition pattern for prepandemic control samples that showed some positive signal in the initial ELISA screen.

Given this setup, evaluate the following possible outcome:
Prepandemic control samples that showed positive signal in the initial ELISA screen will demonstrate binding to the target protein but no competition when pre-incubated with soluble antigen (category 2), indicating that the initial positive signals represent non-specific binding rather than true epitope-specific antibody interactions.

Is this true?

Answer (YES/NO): NO